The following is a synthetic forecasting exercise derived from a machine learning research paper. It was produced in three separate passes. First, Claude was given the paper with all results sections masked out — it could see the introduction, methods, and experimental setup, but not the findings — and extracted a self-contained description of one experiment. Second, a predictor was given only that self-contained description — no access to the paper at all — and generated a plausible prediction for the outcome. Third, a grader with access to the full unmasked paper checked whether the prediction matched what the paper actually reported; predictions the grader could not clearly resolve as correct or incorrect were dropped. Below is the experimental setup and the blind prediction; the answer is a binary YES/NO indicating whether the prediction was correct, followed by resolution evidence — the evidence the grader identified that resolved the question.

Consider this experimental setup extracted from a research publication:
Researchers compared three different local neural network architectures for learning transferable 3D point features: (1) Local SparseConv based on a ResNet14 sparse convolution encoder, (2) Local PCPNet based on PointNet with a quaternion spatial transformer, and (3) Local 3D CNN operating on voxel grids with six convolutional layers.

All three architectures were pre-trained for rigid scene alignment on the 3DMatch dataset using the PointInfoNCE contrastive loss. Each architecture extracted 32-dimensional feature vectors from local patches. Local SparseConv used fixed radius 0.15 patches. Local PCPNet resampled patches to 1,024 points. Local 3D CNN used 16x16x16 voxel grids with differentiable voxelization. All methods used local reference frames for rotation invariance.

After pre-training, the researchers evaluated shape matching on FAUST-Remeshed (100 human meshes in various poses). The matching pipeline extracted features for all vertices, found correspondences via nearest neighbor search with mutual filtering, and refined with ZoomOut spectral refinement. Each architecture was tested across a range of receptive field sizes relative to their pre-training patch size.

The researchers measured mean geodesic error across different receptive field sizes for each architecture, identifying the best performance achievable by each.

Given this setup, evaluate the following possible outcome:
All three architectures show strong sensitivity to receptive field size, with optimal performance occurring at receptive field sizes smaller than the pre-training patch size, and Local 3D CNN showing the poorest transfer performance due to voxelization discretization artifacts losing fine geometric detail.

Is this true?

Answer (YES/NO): NO